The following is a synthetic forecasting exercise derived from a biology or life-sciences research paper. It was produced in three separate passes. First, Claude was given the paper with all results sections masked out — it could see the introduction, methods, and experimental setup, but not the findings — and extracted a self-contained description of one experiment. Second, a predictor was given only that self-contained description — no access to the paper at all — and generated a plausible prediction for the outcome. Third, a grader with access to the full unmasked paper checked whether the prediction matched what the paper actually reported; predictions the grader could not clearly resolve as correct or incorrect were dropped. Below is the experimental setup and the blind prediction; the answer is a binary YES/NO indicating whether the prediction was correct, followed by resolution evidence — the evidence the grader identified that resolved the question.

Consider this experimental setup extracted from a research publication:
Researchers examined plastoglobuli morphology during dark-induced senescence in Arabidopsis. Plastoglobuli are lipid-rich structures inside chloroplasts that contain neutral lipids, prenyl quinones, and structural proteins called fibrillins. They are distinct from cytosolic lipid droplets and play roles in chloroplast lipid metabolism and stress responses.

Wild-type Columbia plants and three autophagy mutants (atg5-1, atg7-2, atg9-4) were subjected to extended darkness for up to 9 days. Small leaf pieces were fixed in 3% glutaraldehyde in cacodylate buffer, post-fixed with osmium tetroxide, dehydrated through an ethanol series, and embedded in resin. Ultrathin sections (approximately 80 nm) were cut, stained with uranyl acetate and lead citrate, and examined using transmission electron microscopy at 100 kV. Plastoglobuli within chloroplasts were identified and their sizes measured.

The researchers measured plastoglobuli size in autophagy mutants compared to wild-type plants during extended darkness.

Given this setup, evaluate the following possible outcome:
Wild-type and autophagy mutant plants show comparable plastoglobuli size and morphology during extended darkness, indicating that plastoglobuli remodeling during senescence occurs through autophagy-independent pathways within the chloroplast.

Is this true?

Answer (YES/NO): NO